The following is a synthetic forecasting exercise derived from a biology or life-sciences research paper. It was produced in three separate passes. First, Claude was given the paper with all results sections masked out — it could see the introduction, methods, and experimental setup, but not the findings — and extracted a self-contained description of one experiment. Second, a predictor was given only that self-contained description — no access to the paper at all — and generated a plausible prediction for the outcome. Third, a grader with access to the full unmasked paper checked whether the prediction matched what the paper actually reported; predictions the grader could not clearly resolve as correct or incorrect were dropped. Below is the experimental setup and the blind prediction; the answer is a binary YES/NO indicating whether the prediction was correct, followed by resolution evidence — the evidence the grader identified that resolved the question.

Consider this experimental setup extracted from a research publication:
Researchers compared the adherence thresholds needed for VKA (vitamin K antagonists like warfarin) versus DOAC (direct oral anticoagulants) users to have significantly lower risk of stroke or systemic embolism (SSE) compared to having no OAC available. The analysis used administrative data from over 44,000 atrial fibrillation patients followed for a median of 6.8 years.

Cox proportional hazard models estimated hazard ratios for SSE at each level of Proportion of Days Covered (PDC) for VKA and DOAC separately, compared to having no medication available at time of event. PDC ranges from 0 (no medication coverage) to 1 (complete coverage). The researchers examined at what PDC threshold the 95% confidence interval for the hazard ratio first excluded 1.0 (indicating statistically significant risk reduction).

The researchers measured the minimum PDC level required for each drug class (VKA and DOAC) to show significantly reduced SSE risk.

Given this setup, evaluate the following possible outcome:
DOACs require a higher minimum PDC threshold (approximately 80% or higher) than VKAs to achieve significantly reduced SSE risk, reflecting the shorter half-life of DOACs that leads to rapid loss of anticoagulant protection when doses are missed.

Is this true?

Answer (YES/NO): NO